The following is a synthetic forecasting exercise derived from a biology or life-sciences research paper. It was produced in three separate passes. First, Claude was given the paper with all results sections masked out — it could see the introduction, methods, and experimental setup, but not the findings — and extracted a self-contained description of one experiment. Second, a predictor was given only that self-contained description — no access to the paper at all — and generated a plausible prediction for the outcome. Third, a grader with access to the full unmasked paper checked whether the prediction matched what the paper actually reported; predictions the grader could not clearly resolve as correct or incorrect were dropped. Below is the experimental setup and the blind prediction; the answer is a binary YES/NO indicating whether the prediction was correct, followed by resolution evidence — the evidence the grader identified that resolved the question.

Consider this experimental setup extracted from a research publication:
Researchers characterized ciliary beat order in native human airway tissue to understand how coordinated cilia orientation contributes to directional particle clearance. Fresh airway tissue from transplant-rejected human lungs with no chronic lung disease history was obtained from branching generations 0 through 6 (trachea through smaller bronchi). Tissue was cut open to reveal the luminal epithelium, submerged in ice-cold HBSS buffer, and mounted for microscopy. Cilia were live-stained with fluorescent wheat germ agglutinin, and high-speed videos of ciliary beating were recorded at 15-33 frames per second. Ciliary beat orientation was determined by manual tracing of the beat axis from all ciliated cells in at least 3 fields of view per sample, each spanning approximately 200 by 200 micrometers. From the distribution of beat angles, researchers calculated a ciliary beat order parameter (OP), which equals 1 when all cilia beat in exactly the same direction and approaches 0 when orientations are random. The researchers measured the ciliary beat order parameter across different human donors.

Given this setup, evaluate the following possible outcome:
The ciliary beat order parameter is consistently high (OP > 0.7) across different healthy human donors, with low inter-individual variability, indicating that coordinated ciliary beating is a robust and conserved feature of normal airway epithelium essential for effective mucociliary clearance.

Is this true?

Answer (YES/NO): YES